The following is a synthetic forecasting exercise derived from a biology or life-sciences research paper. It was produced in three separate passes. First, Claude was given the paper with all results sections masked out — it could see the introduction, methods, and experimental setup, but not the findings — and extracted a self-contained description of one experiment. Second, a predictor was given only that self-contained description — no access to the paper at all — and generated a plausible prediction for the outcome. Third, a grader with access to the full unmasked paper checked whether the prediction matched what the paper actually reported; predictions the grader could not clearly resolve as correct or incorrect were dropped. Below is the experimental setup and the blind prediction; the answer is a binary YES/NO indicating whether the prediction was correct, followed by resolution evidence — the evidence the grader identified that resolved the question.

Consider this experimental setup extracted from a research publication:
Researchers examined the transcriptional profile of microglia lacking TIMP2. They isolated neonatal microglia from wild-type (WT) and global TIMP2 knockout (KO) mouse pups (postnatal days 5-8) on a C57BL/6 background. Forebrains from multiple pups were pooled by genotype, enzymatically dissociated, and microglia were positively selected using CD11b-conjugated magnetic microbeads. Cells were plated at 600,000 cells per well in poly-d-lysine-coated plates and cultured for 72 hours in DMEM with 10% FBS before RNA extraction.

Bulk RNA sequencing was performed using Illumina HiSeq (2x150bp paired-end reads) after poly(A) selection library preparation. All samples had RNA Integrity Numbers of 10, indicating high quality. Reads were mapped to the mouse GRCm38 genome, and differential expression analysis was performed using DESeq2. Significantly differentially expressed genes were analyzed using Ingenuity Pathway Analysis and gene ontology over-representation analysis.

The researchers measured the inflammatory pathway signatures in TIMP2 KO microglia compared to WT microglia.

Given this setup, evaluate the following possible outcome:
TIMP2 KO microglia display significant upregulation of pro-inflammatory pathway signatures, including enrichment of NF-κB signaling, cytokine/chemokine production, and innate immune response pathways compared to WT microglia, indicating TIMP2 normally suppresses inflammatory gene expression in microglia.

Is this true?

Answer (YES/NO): NO